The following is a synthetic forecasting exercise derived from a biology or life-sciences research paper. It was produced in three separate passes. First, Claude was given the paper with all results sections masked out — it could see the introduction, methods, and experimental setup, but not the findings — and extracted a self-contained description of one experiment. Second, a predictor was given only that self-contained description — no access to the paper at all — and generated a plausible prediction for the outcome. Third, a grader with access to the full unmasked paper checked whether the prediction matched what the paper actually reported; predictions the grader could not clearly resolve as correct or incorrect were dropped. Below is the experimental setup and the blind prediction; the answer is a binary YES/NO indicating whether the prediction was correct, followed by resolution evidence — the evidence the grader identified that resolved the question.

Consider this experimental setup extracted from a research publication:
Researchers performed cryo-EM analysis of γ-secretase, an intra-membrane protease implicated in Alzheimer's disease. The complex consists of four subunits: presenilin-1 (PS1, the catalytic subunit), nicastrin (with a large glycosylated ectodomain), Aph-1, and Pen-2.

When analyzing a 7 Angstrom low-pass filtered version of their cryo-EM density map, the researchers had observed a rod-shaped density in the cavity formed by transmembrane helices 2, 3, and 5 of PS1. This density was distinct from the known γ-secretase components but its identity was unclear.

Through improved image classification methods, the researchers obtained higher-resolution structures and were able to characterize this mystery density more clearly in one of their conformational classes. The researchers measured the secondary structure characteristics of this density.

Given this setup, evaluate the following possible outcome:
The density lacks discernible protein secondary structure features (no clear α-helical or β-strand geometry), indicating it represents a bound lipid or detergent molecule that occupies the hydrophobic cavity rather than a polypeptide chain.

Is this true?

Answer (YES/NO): NO